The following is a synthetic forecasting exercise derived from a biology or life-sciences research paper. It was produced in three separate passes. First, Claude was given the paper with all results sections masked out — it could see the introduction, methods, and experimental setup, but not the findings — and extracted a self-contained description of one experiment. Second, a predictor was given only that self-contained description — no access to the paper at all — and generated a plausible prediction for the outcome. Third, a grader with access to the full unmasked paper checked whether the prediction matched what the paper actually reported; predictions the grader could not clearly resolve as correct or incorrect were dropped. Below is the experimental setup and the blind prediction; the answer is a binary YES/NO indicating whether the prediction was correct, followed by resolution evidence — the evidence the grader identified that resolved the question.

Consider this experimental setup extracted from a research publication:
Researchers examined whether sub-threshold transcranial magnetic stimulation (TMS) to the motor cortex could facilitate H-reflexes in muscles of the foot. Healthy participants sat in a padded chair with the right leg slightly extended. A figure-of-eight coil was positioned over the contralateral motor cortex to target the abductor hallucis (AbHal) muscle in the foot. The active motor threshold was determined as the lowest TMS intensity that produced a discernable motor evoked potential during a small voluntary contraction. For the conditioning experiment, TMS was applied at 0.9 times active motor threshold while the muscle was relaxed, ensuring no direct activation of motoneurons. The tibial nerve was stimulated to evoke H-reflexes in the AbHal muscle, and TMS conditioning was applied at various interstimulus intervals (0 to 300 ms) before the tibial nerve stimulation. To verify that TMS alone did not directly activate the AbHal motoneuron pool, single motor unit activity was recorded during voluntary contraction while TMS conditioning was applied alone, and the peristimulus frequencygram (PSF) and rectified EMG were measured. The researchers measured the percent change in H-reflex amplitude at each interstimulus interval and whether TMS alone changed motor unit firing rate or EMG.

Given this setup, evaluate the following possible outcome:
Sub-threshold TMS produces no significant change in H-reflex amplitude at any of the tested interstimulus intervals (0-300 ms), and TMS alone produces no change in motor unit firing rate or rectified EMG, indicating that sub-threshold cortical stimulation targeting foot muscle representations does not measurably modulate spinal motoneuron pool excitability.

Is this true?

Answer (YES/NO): NO